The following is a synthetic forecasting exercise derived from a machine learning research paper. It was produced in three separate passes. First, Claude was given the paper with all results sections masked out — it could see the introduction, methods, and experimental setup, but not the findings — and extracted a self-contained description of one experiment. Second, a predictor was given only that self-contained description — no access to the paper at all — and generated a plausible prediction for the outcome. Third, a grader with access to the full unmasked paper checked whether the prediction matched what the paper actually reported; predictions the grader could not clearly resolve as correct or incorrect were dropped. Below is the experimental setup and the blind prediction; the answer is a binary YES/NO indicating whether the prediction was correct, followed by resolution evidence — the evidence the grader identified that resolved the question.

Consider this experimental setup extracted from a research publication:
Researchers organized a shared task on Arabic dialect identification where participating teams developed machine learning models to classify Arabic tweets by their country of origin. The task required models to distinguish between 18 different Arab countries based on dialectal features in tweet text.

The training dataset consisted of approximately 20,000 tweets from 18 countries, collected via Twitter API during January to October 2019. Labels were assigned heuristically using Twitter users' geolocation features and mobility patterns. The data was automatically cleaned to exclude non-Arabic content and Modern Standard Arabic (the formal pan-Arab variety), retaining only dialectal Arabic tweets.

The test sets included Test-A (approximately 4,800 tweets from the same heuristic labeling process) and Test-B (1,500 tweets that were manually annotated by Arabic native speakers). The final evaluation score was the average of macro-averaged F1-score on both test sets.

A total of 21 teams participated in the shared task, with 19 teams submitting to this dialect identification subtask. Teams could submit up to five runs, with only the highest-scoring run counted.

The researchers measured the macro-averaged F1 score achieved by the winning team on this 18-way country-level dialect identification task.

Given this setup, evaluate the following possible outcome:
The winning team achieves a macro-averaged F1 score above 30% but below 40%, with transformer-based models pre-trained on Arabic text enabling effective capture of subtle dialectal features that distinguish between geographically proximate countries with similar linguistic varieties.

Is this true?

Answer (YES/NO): NO